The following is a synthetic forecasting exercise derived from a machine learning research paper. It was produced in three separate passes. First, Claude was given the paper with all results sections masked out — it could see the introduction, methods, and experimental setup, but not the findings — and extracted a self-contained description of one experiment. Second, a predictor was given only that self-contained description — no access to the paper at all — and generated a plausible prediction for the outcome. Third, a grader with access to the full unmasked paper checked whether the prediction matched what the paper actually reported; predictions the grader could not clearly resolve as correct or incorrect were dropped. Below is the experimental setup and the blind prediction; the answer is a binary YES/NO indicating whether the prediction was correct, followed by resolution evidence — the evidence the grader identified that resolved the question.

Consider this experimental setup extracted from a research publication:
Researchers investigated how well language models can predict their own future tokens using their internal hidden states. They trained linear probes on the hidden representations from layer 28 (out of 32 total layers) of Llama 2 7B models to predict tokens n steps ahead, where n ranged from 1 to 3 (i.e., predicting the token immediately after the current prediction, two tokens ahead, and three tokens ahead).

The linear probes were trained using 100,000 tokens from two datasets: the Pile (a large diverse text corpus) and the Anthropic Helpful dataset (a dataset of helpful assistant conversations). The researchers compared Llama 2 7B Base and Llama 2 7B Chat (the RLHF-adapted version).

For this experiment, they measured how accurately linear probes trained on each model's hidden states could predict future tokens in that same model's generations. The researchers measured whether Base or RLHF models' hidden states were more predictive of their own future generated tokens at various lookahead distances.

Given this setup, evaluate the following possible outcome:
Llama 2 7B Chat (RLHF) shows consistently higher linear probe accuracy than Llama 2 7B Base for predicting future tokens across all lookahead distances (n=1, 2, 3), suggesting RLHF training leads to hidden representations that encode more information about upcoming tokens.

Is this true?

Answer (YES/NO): YES